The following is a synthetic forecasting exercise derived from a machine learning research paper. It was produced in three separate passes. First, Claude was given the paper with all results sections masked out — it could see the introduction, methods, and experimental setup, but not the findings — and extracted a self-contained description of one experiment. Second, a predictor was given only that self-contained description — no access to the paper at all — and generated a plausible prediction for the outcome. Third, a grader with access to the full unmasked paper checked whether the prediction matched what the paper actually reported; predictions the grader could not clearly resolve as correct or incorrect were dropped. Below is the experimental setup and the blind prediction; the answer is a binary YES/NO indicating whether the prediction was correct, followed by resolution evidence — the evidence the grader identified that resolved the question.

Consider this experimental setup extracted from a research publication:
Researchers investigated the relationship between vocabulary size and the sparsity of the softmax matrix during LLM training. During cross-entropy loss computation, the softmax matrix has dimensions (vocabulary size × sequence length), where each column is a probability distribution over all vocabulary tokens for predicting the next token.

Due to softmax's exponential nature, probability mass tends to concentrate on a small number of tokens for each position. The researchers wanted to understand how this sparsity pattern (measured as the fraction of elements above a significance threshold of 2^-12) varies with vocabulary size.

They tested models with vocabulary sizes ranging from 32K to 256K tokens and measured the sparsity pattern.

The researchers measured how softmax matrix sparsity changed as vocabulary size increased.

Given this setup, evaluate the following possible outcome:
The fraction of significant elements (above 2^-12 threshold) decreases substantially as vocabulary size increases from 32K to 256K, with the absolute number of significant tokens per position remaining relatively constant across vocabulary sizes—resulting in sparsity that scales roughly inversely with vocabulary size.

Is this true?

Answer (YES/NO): YES